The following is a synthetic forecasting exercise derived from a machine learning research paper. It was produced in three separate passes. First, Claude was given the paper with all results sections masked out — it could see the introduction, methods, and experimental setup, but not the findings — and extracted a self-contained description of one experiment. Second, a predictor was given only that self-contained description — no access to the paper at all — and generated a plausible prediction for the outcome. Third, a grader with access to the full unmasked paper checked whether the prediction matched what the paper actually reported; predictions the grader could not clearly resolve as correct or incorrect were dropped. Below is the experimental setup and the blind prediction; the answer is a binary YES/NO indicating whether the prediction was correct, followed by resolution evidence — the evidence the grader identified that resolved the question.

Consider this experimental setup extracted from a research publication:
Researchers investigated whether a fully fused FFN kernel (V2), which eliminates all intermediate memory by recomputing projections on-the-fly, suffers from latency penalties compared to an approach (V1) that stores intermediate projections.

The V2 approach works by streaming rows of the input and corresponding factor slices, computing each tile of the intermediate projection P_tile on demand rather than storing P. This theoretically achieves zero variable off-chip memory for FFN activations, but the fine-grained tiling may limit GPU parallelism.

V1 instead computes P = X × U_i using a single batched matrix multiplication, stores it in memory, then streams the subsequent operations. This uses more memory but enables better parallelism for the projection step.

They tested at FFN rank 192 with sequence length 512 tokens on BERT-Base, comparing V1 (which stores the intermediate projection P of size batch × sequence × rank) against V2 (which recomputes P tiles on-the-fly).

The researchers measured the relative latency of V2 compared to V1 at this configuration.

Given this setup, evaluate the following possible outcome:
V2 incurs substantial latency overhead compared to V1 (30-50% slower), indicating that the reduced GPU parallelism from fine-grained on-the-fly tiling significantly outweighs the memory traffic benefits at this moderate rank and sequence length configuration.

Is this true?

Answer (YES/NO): NO